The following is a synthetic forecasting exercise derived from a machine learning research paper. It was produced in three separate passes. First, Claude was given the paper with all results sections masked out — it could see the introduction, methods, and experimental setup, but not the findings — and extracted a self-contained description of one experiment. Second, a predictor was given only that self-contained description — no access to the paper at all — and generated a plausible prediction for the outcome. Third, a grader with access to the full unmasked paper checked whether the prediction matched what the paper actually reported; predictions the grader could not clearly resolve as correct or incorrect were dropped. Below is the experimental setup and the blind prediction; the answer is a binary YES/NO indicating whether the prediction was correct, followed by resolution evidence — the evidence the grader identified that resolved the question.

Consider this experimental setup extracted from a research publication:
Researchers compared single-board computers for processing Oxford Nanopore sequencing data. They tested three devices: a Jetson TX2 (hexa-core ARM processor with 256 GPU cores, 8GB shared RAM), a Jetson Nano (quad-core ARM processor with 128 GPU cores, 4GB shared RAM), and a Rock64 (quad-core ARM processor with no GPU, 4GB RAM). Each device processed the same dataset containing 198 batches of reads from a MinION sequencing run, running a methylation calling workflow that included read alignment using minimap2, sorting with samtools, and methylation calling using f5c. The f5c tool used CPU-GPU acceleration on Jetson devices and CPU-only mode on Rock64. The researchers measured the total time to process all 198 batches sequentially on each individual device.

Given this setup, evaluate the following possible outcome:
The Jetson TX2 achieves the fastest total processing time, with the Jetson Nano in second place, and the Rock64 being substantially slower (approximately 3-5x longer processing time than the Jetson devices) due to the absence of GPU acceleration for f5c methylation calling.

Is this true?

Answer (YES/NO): NO